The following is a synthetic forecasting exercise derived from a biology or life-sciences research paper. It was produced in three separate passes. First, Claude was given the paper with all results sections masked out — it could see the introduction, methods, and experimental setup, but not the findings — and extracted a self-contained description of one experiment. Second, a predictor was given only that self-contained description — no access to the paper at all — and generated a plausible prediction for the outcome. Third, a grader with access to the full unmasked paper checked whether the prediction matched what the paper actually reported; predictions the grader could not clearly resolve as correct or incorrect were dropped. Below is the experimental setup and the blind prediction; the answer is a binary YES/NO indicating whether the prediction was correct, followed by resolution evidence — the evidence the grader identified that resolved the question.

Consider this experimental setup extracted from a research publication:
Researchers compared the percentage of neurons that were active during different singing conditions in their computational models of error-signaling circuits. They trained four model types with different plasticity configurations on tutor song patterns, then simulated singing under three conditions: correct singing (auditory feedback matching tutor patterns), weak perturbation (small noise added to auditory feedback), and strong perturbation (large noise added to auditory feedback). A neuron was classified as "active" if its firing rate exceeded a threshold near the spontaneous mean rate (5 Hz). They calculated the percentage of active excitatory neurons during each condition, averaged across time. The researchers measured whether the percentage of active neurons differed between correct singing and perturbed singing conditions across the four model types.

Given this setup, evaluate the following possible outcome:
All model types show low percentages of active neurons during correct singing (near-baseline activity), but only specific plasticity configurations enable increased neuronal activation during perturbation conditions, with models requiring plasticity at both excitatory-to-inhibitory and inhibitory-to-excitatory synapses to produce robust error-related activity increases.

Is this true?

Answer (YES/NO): NO